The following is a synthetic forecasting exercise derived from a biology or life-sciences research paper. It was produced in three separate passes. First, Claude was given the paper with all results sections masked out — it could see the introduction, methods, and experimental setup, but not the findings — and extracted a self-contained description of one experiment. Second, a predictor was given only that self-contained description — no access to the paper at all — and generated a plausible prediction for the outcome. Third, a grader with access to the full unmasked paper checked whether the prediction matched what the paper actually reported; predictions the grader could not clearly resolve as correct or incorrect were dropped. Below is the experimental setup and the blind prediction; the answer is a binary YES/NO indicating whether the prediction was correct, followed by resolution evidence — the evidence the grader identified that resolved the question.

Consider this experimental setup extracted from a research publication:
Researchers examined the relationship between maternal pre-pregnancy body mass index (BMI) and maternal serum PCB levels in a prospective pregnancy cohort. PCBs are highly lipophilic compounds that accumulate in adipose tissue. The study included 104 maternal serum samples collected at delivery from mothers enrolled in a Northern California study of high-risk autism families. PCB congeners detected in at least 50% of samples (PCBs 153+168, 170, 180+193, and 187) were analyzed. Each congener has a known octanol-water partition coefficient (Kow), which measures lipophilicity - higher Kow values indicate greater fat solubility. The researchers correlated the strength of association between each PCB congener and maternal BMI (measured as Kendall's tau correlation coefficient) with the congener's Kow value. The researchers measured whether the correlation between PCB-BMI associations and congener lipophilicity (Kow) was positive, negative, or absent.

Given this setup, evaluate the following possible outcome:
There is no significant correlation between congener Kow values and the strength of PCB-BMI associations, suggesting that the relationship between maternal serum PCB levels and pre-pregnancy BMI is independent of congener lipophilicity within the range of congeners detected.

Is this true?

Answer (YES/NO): NO